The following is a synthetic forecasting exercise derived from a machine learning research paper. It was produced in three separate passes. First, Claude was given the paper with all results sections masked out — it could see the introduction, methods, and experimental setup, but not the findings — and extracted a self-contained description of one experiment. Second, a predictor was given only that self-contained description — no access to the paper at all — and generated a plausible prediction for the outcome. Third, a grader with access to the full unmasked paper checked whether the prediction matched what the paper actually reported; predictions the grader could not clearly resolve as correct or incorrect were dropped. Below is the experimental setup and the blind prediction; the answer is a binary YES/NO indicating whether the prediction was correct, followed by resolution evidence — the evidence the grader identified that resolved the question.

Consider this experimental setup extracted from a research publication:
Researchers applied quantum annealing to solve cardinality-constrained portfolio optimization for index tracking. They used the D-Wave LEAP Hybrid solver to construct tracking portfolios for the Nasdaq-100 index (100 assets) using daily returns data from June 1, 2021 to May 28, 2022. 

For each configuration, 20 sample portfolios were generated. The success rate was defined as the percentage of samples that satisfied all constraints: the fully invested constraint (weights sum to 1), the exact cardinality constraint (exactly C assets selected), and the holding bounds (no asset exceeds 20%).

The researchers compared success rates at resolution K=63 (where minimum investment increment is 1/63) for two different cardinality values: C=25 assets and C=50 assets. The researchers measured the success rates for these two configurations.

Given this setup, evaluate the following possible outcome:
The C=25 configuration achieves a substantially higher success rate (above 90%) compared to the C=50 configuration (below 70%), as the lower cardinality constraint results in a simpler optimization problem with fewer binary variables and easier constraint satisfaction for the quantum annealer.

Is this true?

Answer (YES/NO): NO